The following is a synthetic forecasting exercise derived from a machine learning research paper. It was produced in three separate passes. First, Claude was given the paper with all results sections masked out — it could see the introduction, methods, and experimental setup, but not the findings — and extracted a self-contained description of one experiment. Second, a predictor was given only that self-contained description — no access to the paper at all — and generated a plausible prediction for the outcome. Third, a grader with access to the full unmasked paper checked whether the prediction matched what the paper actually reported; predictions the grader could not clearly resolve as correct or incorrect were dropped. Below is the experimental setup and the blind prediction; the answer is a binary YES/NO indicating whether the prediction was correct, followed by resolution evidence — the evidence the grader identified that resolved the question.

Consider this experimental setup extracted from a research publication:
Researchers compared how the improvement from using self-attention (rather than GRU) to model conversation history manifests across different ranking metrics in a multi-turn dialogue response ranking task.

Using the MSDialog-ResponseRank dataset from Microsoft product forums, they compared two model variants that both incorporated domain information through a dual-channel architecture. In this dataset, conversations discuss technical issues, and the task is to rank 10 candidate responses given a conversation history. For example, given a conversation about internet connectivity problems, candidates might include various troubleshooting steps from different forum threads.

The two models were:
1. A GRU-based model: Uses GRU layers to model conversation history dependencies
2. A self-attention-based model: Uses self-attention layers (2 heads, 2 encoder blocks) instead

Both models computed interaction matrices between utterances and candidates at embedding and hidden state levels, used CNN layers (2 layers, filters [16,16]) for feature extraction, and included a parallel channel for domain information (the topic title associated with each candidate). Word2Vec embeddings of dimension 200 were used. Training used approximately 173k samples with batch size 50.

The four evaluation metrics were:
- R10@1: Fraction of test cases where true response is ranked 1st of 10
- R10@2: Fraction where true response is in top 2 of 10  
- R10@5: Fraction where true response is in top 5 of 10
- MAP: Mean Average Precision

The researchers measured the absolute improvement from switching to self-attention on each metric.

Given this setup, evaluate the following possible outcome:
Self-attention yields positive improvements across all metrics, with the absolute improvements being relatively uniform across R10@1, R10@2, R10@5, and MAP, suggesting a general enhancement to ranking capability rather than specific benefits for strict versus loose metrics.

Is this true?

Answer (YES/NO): NO